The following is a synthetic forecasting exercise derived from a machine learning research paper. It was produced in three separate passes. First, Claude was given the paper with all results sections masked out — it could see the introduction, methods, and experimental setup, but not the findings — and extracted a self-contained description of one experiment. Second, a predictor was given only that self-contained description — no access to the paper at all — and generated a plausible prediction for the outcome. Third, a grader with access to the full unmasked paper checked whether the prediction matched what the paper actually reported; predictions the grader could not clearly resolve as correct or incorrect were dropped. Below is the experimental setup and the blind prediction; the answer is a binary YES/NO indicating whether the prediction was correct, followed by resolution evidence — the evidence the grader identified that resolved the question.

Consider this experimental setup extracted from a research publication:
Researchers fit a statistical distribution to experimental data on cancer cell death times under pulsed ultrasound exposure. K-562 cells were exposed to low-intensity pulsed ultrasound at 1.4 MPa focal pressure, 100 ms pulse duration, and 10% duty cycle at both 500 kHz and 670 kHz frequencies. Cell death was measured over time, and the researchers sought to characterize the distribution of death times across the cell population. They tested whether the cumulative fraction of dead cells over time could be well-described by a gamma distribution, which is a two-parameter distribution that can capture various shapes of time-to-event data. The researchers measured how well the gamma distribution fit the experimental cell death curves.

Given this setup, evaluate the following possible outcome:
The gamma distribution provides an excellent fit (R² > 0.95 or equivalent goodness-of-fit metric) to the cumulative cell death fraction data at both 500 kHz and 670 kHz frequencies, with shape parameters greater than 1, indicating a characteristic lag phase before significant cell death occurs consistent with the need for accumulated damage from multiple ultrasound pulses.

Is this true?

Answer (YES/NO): NO